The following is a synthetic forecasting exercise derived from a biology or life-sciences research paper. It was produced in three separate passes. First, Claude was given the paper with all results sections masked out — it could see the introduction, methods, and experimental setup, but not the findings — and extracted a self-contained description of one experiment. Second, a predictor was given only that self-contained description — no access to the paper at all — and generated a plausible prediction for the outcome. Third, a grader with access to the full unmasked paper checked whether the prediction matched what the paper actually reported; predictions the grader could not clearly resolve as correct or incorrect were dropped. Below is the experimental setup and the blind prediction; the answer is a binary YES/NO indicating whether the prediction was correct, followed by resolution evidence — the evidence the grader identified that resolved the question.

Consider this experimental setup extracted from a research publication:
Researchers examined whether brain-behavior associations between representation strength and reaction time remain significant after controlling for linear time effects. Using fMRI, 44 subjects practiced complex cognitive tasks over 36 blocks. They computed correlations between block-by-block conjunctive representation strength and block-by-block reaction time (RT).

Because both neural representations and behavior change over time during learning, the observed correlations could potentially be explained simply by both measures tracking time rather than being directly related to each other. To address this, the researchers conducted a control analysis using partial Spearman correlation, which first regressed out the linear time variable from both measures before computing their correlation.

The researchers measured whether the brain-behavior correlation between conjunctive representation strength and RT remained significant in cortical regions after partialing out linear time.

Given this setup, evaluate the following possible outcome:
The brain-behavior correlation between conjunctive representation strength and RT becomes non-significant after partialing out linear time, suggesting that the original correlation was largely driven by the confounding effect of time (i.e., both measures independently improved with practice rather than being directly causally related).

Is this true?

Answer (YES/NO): NO